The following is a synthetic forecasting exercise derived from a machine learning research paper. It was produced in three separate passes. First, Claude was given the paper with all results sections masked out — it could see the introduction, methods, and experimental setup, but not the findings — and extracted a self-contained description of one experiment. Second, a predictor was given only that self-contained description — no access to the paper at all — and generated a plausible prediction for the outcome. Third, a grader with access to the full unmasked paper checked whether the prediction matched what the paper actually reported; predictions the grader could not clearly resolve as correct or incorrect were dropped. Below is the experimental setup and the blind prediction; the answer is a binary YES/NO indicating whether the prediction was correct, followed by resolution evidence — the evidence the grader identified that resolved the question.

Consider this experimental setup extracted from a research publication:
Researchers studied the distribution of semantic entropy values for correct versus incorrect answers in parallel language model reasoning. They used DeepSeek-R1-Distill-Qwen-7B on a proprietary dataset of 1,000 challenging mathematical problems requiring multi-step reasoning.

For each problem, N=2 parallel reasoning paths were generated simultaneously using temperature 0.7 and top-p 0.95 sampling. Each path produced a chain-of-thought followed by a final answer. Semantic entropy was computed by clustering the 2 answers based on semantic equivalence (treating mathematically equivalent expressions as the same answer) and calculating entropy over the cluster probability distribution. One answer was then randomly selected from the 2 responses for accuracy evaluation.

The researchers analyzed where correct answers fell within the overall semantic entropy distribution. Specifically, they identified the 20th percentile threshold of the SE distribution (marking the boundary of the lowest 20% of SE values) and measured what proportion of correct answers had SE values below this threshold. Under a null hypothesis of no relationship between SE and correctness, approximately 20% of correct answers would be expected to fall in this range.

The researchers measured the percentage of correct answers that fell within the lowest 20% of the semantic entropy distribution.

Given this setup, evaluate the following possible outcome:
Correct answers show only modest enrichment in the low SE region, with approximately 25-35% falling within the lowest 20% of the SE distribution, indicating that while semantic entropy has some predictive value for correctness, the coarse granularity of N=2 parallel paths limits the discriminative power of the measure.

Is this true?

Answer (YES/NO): NO